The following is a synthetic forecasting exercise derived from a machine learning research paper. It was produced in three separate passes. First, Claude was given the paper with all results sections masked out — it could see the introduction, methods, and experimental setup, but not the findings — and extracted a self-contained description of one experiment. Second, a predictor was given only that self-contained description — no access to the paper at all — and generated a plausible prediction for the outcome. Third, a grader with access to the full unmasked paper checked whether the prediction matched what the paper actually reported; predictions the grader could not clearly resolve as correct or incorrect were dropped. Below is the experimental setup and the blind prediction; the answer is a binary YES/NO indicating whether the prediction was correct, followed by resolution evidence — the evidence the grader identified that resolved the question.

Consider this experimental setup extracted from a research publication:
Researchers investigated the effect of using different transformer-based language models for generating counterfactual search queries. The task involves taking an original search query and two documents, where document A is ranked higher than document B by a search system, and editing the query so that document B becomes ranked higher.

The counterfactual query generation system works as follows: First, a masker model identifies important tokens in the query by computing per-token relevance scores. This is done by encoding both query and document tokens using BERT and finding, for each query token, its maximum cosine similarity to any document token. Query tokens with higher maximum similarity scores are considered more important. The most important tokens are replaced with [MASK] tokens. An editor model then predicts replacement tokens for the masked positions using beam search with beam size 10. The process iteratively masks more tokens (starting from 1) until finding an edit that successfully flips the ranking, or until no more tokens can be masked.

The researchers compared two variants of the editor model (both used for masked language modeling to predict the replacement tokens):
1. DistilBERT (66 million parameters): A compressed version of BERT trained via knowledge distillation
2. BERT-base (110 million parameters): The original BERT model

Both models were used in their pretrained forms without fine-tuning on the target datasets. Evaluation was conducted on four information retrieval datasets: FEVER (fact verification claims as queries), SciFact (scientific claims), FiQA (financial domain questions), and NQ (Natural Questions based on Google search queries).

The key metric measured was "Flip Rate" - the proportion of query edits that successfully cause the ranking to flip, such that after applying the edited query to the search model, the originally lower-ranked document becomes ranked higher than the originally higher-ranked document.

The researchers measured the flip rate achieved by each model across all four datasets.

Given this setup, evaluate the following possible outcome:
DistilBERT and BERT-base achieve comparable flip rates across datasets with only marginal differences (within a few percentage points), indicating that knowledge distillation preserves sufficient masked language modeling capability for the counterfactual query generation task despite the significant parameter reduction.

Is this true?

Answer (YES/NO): YES